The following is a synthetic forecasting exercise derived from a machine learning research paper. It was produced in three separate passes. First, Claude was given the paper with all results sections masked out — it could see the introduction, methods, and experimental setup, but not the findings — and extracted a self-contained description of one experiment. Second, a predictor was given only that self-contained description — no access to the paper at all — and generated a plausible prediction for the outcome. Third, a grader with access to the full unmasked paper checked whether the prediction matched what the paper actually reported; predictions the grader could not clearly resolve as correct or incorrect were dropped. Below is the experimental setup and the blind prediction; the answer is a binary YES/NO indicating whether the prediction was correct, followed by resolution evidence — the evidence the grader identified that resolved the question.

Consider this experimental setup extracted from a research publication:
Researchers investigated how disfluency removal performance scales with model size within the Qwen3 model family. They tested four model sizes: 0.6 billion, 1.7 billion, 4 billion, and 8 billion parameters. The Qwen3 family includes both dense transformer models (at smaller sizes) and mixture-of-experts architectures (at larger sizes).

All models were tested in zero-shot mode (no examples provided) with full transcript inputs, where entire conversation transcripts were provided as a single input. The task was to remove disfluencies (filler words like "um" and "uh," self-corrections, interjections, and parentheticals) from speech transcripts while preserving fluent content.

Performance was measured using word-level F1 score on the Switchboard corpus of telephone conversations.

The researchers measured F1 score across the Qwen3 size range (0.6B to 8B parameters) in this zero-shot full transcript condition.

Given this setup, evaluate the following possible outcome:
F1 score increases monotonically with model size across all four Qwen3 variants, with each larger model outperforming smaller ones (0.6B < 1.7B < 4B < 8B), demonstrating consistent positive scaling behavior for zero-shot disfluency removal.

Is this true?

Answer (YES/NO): NO